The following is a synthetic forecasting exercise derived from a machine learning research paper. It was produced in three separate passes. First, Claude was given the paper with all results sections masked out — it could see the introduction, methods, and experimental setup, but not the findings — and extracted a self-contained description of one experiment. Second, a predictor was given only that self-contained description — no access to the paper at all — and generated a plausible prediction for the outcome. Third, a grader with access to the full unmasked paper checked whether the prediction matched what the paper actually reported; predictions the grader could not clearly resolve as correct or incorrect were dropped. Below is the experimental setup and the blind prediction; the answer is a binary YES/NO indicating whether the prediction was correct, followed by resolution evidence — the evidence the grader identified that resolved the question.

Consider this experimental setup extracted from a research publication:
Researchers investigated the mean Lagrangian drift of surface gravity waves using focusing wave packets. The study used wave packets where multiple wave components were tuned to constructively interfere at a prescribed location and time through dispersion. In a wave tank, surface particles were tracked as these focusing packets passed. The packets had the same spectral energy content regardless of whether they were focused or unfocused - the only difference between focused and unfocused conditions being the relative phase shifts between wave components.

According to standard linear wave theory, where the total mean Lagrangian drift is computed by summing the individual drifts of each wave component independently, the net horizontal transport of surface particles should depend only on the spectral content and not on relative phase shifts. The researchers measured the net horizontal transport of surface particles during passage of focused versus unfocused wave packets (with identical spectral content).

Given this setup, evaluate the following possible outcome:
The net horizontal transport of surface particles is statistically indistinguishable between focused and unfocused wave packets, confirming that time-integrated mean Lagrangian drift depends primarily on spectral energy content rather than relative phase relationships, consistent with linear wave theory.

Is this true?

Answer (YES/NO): NO